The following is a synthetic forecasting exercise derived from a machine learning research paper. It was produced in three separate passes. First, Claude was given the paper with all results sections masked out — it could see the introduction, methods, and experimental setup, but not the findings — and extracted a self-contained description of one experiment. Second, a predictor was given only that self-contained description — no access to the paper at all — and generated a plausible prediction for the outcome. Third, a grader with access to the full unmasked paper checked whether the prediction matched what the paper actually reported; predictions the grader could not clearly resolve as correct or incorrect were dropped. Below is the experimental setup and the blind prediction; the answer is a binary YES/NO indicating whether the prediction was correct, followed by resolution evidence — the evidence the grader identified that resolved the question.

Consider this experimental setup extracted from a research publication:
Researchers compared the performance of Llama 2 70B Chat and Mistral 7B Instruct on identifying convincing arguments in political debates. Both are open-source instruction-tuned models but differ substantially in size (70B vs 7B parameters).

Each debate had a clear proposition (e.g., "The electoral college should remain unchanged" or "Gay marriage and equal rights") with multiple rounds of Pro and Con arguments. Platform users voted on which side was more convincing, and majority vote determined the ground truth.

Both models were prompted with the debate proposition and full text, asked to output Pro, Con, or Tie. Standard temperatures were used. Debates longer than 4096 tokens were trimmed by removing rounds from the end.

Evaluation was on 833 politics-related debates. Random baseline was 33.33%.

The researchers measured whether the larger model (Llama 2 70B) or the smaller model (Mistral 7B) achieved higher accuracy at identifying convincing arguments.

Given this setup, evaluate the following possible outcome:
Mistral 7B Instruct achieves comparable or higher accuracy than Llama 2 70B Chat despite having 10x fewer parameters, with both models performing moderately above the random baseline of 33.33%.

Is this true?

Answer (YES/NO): NO